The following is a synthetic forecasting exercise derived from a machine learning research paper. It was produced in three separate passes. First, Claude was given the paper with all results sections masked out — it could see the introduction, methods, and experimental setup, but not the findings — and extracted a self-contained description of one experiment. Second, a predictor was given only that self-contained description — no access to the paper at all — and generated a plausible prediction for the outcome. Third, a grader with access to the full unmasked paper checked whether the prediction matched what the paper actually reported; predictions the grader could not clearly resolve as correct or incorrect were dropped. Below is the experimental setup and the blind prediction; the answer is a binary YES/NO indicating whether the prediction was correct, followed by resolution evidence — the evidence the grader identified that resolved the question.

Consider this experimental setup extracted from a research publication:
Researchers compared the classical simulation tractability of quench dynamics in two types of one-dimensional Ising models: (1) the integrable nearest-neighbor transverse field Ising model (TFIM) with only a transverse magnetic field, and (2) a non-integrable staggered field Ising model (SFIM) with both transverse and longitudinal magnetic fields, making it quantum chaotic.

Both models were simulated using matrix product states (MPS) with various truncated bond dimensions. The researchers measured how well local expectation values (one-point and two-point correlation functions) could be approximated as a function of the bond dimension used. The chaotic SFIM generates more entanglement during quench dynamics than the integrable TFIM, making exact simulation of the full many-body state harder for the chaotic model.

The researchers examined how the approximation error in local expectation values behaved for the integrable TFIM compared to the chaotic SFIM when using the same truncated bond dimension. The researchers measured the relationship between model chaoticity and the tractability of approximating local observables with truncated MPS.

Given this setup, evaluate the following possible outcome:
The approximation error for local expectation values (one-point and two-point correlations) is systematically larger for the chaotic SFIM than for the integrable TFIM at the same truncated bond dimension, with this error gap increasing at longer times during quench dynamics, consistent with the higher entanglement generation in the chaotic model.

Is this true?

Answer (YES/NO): NO